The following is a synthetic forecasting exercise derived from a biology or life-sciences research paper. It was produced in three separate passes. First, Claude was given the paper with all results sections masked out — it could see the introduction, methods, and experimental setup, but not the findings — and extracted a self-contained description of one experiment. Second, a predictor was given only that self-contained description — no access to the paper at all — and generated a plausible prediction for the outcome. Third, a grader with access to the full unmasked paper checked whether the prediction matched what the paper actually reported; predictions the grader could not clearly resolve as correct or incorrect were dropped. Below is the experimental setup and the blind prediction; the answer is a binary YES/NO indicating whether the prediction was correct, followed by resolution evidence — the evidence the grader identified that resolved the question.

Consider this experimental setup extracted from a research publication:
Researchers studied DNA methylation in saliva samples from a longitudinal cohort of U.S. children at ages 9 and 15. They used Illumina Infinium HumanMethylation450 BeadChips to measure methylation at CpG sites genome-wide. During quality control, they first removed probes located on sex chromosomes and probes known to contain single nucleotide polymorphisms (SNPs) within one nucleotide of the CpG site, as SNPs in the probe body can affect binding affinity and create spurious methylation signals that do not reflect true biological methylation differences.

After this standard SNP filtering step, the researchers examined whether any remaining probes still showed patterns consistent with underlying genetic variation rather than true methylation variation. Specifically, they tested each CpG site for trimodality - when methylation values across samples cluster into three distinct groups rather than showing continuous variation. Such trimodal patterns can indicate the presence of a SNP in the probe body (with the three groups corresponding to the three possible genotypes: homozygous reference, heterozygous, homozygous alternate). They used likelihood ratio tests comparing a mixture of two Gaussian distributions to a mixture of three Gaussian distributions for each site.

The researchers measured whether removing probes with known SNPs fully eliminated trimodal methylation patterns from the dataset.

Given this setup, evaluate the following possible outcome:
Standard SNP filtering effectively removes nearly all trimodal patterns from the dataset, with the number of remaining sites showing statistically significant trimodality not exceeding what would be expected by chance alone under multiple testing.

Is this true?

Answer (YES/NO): NO